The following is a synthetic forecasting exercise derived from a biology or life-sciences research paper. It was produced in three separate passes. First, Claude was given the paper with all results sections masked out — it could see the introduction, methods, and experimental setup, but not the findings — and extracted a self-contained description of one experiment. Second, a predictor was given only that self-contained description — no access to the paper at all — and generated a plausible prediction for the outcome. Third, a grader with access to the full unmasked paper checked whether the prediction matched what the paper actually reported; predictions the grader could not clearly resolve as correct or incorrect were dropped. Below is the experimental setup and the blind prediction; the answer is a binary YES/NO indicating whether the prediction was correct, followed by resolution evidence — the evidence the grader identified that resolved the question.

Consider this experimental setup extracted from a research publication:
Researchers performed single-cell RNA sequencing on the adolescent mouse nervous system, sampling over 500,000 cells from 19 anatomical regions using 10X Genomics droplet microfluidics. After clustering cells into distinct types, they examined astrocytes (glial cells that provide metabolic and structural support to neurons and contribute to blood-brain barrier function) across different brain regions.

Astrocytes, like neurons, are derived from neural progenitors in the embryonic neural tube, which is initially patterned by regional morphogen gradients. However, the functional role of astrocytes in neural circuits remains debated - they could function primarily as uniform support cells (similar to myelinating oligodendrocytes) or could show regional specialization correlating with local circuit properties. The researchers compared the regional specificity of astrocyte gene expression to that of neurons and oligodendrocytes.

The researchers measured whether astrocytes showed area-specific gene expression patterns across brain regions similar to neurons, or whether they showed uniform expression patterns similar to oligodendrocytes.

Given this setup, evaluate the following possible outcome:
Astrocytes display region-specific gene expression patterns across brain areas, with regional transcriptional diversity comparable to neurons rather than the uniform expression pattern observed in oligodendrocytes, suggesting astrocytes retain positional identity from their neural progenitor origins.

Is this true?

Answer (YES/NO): YES